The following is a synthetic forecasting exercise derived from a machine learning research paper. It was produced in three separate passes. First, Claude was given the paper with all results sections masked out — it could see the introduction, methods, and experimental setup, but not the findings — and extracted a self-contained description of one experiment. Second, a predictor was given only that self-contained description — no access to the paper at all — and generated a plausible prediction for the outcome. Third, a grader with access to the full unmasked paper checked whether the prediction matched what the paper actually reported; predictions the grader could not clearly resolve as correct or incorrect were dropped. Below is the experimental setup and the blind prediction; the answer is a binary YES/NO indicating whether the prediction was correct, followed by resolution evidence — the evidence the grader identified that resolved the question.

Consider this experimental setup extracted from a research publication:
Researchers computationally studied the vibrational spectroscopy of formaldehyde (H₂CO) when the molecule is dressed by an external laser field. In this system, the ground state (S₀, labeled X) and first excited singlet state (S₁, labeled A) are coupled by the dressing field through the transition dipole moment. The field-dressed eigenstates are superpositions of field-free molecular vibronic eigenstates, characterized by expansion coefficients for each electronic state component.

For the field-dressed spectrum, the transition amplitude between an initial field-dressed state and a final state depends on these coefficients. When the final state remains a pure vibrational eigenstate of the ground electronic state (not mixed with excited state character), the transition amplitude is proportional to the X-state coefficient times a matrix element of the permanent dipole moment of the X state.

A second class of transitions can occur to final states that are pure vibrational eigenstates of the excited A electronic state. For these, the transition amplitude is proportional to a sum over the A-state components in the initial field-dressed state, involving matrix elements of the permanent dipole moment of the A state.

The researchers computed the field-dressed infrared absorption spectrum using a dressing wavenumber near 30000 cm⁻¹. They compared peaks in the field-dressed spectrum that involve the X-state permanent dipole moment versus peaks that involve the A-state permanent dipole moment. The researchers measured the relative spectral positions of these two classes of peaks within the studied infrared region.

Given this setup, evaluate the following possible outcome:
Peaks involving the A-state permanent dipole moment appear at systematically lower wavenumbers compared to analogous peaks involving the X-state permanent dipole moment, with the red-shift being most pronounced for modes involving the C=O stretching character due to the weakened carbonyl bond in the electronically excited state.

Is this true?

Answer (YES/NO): NO